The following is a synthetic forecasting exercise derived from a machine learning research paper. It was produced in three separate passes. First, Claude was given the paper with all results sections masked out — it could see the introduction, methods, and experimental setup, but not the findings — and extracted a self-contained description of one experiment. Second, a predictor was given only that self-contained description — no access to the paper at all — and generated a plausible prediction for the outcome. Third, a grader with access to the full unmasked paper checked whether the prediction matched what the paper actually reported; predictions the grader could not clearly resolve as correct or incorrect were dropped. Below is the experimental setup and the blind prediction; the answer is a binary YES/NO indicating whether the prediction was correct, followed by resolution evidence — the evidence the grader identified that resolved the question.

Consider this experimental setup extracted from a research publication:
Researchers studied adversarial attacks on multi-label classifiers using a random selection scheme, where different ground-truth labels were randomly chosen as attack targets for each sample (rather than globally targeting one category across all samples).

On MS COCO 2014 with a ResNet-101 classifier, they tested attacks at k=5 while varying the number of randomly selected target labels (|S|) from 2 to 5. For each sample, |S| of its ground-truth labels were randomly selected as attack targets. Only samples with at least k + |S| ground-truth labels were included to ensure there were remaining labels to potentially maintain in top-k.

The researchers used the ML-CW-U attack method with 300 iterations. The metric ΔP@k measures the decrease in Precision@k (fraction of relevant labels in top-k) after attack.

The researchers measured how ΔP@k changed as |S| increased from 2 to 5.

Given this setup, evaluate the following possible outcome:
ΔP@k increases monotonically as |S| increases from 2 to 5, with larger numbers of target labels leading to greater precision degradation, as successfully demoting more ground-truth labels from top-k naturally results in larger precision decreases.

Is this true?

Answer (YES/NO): NO